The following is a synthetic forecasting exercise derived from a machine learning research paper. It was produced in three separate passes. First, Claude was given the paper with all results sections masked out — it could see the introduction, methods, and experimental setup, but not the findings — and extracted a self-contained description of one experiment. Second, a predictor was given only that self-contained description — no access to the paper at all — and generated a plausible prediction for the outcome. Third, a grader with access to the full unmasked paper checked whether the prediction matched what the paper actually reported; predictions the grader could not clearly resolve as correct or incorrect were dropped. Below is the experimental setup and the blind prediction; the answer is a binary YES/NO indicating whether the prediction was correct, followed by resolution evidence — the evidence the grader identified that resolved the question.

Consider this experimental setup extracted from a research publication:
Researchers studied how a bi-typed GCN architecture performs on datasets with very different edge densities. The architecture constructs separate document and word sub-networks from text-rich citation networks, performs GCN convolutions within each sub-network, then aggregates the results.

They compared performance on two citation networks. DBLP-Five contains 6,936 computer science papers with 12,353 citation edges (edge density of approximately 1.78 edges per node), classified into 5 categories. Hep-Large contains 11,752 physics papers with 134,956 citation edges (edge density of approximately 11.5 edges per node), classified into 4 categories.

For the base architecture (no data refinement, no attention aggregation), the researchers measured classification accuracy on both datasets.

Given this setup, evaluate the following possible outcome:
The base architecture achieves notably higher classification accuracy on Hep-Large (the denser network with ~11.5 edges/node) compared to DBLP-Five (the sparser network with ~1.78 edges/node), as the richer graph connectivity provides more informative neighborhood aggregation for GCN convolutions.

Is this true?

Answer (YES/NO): NO